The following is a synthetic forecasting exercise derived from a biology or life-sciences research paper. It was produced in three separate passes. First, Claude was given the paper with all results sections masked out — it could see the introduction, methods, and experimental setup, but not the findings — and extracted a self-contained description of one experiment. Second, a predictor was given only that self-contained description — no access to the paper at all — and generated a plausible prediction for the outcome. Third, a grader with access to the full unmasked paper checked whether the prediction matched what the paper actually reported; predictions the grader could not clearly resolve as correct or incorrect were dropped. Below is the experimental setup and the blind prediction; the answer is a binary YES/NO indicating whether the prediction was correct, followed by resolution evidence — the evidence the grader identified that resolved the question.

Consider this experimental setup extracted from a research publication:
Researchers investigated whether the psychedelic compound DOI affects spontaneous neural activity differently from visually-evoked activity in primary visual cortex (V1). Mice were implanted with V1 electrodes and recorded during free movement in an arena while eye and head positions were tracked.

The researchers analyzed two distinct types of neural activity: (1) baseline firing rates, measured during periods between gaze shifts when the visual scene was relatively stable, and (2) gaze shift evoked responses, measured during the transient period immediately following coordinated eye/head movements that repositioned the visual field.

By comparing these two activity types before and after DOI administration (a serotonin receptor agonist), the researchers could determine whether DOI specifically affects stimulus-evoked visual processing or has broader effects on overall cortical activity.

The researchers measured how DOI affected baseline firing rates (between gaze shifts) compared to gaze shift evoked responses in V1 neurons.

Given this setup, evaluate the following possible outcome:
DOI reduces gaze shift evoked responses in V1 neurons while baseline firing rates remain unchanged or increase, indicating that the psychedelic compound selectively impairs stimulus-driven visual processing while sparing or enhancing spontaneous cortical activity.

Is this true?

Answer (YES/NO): NO